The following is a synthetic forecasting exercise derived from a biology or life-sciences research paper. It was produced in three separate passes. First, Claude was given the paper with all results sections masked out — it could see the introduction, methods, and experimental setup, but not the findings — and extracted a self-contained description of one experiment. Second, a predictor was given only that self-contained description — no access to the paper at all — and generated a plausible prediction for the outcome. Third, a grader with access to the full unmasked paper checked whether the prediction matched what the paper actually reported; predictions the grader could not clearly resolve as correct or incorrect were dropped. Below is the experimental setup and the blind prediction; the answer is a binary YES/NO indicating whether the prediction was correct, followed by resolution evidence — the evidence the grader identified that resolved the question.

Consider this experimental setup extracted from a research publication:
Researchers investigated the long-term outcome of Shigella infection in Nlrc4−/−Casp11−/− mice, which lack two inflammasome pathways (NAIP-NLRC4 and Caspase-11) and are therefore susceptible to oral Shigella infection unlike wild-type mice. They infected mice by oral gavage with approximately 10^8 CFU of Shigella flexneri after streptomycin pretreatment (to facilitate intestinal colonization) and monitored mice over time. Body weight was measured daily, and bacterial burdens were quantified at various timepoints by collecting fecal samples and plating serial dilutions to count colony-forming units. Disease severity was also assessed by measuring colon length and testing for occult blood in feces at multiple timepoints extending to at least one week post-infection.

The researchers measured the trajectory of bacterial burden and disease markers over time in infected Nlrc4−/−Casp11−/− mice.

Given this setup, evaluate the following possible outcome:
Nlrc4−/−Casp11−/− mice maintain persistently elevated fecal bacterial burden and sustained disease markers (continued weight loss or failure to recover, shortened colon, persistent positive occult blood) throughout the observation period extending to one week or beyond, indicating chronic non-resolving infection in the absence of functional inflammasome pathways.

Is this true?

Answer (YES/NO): NO